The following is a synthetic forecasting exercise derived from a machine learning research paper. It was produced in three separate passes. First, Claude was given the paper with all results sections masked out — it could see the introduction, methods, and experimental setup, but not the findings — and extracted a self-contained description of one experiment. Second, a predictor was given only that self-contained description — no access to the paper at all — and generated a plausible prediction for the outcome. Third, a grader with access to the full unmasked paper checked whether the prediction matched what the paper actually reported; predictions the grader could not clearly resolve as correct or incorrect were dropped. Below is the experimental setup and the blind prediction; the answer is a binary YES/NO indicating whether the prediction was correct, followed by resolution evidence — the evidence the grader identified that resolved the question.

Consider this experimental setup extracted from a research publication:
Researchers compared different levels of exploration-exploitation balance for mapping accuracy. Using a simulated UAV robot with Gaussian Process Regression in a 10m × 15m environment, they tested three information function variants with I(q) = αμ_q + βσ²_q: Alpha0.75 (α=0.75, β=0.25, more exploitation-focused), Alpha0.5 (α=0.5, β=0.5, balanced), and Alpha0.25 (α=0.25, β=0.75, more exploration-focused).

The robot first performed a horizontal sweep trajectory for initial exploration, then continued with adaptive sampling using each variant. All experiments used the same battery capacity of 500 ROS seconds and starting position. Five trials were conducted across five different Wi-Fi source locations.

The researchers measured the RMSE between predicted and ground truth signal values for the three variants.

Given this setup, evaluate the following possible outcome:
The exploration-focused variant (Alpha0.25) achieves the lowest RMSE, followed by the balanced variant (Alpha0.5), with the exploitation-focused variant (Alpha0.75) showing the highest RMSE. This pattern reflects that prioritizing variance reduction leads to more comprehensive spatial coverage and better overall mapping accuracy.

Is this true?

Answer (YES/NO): YES